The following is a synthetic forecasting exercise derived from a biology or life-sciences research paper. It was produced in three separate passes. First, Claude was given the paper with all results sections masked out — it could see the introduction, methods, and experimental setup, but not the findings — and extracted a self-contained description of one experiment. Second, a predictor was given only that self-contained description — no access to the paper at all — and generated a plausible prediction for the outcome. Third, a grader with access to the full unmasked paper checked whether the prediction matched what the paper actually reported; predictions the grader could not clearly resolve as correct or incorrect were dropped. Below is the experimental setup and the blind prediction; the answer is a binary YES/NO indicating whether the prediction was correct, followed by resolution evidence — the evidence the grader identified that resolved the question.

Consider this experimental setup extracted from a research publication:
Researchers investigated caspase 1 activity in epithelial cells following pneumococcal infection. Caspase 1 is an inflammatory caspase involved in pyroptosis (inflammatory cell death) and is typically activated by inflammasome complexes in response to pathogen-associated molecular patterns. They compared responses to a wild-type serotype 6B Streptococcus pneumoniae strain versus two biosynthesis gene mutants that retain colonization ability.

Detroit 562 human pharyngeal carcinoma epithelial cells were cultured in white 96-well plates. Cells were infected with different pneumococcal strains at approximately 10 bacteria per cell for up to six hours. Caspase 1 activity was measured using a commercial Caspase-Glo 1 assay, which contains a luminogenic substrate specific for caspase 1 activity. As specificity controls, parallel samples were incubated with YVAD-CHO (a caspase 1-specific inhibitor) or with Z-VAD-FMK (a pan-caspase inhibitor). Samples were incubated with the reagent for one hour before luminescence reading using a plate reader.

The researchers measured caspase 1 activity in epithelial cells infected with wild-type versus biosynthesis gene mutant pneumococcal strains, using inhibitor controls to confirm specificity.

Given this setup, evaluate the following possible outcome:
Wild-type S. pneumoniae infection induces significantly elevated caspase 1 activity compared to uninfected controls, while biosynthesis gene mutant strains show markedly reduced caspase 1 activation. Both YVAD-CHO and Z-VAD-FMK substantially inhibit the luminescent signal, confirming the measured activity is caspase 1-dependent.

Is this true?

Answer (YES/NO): NO